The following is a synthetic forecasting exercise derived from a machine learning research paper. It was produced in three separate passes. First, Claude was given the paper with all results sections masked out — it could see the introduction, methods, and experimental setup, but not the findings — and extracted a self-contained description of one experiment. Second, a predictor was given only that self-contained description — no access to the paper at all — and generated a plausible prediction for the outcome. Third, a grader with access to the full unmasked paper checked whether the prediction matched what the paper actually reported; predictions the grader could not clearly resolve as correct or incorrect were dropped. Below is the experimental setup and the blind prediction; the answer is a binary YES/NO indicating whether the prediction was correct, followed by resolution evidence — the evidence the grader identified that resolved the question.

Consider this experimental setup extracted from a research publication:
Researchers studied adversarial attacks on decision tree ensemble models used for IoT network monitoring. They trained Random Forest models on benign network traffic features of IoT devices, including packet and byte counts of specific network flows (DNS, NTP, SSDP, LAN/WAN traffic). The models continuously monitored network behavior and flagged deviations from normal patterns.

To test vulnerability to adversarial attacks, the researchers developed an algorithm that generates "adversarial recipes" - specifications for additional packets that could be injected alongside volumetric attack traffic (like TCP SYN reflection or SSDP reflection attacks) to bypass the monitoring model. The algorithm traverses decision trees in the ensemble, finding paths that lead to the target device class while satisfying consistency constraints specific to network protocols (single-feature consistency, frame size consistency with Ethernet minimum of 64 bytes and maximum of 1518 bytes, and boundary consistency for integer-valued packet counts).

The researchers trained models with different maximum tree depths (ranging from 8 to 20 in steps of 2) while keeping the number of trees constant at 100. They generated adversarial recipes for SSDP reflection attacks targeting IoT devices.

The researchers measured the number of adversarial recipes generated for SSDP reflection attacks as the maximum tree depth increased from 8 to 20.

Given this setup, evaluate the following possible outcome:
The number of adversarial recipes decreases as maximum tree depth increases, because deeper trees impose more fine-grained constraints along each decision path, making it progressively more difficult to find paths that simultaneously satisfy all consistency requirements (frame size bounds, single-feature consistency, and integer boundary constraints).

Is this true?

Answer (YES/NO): YES